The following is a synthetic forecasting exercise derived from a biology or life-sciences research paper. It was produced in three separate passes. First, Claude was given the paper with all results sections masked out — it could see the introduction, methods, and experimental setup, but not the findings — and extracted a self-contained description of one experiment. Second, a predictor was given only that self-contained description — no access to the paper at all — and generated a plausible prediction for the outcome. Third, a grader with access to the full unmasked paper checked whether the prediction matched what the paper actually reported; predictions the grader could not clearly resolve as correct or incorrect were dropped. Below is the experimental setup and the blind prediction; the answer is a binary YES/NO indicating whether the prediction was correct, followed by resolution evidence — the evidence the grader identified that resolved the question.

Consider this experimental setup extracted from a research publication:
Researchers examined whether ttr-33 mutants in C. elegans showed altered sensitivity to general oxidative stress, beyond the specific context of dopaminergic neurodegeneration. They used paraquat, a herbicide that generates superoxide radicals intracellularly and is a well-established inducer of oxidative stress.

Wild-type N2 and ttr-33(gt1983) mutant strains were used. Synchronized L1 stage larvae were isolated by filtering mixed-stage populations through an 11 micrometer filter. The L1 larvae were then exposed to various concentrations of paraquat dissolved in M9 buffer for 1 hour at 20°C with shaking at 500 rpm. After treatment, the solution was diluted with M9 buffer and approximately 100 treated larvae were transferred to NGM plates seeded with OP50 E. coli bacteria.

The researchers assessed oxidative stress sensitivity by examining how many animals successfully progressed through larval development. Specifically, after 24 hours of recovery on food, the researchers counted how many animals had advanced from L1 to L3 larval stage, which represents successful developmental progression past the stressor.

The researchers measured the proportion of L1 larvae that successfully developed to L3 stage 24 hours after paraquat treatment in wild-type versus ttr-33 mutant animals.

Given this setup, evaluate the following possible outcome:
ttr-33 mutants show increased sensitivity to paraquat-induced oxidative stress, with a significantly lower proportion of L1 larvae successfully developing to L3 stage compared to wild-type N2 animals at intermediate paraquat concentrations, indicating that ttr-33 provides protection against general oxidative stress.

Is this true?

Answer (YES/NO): YES